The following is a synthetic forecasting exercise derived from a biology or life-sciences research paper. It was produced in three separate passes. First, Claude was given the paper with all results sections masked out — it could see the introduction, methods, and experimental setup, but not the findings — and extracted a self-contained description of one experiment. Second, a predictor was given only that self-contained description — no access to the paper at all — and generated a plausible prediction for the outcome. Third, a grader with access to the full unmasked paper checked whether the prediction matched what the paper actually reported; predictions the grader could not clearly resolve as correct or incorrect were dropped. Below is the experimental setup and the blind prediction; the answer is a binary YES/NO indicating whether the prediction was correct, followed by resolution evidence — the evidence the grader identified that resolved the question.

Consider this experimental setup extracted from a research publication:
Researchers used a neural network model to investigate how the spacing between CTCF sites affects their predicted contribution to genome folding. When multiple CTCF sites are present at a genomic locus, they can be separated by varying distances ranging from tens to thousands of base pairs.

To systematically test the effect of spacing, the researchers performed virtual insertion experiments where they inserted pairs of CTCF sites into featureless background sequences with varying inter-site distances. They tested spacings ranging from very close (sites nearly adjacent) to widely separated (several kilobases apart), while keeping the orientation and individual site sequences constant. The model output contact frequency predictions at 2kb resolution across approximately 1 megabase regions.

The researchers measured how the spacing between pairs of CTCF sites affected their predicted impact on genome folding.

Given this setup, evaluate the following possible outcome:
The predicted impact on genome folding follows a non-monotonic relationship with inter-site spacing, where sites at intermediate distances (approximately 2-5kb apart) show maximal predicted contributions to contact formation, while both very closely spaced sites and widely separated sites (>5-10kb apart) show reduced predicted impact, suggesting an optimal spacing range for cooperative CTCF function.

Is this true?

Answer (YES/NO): NO